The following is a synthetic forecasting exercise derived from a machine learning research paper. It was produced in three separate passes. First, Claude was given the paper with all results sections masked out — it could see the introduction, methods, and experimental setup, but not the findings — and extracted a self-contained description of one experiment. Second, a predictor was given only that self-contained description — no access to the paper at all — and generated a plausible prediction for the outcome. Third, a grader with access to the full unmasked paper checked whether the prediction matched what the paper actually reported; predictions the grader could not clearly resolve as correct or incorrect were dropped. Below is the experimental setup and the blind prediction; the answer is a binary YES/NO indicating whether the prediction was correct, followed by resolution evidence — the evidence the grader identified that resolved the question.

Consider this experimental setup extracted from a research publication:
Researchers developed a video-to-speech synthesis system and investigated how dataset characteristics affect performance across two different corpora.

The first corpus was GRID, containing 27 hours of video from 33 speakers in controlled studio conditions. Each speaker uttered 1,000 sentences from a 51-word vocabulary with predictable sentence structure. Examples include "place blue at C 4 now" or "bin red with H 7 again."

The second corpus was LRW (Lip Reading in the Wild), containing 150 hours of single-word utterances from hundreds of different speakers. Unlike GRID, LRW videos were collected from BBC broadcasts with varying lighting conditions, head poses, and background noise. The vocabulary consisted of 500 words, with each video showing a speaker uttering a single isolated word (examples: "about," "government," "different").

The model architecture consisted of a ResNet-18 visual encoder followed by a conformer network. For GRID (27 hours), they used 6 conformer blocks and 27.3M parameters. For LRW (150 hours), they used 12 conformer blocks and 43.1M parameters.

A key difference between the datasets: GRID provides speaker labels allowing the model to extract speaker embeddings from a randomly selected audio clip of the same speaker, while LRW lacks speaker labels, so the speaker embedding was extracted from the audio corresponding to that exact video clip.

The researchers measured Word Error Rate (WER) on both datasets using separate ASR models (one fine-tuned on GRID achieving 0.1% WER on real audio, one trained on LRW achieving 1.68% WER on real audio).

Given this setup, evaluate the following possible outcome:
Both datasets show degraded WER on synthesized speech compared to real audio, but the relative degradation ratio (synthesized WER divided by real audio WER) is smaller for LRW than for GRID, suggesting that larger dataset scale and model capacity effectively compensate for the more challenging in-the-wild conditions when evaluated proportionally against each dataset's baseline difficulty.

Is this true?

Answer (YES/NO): YES